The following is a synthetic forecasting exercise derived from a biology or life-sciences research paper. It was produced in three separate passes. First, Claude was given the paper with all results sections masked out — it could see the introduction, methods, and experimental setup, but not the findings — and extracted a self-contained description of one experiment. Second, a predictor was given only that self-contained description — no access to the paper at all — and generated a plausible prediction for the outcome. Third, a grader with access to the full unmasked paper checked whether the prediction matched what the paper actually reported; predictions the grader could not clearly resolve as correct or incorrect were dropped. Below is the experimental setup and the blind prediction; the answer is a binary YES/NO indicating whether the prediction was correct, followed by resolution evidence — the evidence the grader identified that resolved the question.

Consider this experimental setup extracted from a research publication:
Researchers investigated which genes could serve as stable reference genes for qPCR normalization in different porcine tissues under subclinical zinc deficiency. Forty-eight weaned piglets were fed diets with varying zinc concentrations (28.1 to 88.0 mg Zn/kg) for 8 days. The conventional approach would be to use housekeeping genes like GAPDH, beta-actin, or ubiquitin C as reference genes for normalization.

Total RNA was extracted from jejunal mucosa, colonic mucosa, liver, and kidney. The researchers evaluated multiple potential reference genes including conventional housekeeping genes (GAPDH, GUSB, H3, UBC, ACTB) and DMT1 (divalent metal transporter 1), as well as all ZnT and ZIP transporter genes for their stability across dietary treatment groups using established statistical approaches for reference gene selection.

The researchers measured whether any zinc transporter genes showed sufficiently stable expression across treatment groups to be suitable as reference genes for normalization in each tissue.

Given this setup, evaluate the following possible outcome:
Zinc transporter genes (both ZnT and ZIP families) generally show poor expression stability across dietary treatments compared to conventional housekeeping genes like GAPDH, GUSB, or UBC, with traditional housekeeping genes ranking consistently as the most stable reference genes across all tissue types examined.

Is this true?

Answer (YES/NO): NO